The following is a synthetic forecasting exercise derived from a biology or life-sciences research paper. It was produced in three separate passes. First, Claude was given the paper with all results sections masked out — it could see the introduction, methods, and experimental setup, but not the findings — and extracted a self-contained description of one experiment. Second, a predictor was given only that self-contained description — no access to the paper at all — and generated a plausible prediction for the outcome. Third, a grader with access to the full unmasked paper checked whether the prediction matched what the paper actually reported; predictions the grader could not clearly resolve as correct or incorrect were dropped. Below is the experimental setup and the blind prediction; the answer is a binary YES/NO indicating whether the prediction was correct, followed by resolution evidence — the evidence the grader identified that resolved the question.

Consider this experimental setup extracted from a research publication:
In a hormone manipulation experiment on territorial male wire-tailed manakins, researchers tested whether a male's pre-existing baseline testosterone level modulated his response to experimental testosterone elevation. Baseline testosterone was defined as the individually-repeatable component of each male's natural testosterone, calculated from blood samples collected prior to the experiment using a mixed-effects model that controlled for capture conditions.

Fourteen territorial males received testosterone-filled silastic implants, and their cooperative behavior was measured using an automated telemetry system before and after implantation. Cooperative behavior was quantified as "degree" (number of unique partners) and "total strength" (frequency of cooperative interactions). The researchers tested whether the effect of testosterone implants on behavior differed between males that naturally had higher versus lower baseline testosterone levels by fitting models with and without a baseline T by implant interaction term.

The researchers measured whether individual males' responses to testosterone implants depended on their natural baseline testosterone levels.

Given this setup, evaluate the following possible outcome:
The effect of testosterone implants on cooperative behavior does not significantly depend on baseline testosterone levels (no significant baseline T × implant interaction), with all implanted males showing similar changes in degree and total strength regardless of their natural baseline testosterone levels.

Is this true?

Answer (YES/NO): NO